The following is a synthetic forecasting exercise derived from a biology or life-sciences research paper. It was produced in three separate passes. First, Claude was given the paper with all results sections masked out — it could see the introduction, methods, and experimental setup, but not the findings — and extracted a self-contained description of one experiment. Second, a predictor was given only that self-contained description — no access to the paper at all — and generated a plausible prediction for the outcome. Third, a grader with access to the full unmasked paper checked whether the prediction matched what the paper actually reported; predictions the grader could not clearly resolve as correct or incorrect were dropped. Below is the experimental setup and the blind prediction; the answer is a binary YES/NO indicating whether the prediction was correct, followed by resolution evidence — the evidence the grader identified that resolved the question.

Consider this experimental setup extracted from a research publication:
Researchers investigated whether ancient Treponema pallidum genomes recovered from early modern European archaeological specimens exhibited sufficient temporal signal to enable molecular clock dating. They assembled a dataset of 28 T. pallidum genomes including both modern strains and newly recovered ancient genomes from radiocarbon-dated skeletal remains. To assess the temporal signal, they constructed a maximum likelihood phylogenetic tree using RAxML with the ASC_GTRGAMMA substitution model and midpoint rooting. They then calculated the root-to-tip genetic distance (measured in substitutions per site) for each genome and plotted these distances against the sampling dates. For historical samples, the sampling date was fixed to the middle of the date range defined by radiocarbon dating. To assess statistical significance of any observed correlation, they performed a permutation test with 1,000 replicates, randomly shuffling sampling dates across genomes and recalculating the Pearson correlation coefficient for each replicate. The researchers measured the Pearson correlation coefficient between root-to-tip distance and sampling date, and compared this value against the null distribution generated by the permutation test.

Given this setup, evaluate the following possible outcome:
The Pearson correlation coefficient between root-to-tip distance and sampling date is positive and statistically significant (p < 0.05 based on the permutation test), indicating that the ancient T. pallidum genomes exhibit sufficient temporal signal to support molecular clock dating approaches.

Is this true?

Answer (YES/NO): YES